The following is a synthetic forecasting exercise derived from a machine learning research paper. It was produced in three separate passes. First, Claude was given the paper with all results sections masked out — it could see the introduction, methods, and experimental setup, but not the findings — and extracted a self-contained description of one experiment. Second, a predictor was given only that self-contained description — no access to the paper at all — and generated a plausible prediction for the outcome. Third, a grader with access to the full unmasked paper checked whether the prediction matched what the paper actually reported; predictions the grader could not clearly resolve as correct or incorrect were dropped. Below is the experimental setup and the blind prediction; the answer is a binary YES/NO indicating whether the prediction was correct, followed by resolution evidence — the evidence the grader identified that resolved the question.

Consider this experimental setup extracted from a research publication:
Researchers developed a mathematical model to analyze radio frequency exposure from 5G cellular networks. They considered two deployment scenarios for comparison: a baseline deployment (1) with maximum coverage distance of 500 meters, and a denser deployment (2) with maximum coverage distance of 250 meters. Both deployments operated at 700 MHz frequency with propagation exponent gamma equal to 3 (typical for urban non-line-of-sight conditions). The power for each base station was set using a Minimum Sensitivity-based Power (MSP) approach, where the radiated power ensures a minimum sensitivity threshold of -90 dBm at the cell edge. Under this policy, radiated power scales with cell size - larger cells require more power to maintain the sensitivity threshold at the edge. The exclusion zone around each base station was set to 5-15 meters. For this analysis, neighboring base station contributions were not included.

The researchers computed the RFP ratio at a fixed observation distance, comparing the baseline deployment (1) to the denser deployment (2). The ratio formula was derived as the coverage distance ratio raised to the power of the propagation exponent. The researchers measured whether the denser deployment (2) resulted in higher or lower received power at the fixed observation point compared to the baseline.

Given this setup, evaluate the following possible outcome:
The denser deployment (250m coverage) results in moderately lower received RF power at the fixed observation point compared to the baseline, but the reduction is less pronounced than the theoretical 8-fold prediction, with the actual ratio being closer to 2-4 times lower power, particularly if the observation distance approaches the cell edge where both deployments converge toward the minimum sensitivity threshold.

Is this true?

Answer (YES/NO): NO